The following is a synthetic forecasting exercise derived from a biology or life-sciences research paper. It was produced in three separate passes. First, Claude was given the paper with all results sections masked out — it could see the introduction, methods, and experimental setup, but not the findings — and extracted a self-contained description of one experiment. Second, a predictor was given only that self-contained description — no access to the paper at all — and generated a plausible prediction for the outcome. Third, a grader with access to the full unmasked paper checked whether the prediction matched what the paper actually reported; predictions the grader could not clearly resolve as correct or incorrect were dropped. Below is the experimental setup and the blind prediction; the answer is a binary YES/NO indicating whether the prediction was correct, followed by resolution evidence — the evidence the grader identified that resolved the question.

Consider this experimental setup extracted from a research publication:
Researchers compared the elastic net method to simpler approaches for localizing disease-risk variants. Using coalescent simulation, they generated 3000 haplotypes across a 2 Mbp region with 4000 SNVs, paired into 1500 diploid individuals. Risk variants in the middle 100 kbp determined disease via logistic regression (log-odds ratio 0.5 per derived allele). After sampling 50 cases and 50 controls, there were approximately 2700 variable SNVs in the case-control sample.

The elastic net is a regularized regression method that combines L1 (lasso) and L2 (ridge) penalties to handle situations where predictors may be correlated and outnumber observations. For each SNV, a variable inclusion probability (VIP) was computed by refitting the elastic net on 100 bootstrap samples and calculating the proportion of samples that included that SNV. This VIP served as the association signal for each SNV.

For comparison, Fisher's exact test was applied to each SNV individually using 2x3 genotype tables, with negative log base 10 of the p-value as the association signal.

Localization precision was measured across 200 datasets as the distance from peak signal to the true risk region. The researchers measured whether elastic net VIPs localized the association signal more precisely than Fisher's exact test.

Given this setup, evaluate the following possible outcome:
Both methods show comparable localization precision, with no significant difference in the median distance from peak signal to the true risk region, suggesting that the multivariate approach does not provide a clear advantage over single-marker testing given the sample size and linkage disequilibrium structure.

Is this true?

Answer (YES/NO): NO